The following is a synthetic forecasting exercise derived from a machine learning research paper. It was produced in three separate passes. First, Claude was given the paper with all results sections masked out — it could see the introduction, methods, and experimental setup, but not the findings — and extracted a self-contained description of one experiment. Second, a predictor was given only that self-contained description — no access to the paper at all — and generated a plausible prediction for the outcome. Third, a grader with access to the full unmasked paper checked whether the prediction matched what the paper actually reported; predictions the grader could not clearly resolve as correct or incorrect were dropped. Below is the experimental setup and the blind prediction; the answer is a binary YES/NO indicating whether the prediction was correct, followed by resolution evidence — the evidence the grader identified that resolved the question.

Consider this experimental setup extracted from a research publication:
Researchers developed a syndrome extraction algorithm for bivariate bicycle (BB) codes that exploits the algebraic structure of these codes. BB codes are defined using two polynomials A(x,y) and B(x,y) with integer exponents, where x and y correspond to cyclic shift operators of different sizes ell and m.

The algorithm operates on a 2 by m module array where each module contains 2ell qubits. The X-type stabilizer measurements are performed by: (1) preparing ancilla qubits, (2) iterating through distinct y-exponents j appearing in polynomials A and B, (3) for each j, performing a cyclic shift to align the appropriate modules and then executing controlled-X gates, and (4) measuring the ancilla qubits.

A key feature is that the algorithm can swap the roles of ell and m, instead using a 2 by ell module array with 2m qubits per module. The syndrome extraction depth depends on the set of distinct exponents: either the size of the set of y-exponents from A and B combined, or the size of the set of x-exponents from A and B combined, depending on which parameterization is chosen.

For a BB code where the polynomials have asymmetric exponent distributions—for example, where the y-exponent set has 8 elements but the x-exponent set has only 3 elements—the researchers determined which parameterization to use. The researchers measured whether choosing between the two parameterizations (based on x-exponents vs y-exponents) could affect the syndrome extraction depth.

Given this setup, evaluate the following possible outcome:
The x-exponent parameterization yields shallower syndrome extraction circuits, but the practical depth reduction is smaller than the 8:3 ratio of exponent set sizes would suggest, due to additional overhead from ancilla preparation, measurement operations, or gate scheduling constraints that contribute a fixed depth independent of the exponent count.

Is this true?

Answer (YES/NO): YES